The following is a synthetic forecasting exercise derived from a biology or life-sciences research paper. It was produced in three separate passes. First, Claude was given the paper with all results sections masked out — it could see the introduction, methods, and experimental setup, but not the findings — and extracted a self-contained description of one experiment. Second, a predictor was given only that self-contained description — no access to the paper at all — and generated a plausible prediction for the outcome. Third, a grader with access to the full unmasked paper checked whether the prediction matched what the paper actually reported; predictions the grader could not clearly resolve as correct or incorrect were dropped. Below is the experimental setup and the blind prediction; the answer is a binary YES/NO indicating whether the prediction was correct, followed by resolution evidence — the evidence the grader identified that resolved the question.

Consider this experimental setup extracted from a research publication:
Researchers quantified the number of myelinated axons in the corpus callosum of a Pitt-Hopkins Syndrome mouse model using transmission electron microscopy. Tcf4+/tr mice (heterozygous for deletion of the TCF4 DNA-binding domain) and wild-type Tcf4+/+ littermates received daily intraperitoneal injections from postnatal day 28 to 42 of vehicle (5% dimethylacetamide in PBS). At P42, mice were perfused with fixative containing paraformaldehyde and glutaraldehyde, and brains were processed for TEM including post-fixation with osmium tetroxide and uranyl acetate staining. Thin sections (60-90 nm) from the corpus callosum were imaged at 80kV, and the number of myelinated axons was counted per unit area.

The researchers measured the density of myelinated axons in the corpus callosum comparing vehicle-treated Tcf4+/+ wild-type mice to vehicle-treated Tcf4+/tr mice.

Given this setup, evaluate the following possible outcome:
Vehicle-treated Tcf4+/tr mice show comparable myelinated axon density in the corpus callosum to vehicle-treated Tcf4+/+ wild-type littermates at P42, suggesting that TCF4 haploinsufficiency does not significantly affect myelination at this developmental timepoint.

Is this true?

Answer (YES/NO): NO